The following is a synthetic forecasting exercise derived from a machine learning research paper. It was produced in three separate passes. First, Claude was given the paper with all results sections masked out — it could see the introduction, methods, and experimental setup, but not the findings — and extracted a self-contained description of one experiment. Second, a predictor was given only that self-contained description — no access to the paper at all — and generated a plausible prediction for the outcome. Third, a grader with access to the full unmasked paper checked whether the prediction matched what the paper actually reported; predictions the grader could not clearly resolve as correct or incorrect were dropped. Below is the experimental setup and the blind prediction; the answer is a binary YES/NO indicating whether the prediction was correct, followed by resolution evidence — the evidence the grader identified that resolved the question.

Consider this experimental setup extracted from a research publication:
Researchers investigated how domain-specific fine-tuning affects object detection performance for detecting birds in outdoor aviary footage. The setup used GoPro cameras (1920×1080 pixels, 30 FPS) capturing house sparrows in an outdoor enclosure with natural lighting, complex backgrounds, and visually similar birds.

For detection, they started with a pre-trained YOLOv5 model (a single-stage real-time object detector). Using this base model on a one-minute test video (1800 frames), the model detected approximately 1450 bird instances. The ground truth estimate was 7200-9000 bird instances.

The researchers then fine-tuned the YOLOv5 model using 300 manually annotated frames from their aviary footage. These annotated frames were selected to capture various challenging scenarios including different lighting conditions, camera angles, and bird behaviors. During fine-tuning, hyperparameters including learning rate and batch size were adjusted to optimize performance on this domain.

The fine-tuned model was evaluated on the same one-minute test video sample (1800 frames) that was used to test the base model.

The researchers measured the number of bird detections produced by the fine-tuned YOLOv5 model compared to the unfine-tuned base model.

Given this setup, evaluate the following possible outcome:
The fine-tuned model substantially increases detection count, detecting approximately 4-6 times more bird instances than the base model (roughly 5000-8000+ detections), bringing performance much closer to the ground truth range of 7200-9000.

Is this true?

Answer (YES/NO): NO